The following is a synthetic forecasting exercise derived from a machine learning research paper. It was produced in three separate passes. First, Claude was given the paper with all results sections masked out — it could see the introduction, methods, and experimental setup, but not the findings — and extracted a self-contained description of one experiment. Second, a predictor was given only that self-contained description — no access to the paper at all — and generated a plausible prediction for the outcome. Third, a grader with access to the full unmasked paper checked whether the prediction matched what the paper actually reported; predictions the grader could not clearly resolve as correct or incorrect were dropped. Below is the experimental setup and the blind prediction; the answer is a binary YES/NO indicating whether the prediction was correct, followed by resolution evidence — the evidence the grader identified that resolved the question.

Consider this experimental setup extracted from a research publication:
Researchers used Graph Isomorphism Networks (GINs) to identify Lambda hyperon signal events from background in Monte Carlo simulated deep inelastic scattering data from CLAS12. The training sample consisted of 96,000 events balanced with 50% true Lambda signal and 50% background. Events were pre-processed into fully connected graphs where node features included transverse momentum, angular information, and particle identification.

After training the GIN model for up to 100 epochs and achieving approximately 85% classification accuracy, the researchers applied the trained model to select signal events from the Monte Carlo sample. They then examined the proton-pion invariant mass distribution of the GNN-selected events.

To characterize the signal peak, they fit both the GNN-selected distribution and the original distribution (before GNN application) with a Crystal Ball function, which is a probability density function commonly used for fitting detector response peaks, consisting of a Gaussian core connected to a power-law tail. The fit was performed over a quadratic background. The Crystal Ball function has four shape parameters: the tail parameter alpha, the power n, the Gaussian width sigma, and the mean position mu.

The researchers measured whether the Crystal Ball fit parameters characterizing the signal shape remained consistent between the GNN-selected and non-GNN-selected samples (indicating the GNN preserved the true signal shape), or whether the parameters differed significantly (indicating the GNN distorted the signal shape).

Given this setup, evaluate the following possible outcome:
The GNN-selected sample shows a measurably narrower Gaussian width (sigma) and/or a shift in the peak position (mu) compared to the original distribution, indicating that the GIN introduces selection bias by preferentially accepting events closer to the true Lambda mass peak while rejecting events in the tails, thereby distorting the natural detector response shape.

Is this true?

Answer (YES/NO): NO